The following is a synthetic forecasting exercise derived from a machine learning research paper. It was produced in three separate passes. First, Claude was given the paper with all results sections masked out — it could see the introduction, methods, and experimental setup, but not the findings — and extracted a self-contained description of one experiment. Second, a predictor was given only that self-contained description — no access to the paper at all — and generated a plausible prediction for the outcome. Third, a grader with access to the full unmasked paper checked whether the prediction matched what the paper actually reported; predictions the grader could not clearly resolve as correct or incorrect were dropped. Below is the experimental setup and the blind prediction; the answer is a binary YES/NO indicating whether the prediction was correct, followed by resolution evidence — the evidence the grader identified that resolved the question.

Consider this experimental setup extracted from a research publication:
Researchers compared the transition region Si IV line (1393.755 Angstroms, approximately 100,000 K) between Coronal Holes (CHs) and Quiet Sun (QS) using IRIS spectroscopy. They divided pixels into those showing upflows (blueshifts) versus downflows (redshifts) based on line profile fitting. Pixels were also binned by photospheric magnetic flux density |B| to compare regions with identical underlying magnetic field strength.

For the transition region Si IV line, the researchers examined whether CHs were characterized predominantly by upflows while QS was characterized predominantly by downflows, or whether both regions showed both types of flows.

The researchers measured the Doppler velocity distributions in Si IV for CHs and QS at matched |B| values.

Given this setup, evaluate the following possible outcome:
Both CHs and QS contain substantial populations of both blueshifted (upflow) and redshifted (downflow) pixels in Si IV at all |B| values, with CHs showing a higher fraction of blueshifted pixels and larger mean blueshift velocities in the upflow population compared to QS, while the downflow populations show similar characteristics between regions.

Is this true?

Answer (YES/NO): NO